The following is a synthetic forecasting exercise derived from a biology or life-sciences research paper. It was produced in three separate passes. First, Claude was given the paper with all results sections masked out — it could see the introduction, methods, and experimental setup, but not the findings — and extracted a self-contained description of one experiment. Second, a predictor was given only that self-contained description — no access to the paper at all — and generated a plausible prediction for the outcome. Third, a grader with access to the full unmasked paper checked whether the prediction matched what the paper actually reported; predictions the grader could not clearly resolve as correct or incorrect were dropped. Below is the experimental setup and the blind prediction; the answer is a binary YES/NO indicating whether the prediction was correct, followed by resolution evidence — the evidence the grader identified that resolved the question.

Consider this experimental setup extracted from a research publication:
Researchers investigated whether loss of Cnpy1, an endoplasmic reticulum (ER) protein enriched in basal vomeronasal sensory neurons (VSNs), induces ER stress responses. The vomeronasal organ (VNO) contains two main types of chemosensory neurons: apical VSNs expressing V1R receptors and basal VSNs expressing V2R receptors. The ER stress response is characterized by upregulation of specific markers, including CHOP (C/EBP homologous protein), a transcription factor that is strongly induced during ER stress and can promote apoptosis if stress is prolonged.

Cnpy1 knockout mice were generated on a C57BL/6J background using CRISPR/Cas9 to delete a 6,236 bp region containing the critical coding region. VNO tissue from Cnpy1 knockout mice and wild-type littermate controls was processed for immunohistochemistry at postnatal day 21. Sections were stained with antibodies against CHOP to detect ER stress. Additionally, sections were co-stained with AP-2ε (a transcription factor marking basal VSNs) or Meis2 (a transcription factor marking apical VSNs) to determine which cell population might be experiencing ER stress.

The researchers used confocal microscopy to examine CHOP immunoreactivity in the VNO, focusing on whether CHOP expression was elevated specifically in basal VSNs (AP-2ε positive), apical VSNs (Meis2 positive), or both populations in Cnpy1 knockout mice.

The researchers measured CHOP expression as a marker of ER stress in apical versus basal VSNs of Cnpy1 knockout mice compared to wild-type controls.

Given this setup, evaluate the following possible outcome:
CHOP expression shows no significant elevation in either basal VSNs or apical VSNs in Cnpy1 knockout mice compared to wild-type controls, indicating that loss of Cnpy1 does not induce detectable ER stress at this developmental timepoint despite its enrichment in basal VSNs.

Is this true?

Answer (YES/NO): NO